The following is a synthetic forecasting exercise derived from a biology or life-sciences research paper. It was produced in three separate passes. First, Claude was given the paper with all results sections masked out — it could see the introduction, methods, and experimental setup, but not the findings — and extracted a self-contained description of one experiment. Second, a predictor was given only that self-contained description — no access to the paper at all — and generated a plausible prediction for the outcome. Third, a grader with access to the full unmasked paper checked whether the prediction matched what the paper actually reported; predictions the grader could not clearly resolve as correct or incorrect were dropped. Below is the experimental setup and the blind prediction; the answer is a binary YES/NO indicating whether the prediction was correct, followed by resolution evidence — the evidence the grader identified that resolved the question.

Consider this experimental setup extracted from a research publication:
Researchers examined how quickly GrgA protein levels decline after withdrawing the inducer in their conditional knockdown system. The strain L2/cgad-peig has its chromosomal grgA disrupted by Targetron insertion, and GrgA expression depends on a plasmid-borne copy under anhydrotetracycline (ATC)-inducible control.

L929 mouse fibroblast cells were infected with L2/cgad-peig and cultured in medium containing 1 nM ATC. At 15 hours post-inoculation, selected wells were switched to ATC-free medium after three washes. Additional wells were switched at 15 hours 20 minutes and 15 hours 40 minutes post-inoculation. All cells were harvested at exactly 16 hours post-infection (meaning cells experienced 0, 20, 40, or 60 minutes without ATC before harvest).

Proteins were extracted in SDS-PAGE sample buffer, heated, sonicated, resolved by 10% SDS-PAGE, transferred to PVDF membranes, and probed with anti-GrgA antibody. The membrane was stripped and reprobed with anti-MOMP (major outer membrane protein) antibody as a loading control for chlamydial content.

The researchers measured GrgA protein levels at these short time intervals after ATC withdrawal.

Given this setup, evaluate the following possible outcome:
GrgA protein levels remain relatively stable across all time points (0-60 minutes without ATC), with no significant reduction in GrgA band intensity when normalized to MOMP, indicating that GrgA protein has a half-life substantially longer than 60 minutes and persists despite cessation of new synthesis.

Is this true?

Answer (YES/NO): NO